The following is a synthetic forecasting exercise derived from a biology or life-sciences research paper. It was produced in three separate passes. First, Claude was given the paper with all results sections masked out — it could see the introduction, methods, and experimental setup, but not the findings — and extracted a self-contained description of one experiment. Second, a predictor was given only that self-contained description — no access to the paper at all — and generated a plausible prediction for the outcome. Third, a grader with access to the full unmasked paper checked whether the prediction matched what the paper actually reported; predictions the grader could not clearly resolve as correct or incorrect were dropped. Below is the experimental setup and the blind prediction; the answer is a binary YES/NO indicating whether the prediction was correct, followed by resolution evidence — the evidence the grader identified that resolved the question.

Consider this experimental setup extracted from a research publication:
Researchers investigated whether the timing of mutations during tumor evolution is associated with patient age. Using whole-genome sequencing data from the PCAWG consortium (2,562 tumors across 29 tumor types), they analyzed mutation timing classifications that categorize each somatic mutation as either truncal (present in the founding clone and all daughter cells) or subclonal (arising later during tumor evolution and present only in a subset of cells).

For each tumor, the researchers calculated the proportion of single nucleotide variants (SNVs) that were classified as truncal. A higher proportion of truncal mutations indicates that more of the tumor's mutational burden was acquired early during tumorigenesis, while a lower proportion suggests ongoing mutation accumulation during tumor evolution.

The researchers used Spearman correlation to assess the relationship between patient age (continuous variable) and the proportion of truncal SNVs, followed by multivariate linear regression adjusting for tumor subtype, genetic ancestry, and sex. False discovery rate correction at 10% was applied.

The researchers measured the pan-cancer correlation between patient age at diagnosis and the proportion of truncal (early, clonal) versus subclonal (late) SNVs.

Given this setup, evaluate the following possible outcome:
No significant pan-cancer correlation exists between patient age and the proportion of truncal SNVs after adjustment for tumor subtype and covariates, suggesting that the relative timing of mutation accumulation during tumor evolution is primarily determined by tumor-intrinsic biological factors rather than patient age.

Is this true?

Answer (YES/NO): NO